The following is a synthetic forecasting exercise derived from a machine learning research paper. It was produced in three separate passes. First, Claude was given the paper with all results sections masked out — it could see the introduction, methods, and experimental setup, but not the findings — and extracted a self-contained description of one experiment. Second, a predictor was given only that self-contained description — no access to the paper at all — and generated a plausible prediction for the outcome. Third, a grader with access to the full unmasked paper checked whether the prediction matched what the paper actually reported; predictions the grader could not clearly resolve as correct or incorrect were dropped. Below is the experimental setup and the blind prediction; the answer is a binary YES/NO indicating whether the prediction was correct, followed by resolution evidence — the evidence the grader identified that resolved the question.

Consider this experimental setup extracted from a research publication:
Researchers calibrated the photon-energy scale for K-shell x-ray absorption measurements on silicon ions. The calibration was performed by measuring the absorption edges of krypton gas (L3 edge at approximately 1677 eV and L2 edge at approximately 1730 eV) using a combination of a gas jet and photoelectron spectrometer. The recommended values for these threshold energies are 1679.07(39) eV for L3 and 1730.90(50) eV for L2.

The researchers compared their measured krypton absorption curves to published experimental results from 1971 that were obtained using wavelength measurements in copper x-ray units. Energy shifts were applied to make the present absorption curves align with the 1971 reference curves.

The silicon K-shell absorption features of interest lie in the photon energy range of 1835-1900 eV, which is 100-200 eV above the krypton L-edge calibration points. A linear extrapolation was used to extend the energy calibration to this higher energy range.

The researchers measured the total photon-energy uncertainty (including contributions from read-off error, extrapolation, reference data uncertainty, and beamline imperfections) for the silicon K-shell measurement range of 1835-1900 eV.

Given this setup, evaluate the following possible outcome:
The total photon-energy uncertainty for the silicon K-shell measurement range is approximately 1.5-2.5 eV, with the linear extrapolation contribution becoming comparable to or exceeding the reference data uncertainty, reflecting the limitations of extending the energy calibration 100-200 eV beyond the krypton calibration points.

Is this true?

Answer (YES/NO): NO